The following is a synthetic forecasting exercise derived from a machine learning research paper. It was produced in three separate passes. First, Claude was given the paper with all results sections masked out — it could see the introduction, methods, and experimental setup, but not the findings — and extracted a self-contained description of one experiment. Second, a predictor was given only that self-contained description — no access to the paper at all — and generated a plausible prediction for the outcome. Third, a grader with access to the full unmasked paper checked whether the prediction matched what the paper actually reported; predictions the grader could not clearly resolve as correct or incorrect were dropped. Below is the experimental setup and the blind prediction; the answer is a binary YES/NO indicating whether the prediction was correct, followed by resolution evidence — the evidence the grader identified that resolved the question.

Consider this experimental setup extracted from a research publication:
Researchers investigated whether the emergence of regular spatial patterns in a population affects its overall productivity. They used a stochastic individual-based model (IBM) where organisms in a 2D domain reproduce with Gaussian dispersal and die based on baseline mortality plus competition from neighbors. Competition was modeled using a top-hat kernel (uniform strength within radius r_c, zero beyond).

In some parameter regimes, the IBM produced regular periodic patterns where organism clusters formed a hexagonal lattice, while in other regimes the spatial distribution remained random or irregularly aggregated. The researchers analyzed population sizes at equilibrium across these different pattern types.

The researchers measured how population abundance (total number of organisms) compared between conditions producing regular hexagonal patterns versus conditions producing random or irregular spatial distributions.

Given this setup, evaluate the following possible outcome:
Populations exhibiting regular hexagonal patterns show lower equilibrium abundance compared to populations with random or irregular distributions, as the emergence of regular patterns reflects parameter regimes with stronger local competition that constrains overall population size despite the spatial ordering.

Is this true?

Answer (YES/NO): NO